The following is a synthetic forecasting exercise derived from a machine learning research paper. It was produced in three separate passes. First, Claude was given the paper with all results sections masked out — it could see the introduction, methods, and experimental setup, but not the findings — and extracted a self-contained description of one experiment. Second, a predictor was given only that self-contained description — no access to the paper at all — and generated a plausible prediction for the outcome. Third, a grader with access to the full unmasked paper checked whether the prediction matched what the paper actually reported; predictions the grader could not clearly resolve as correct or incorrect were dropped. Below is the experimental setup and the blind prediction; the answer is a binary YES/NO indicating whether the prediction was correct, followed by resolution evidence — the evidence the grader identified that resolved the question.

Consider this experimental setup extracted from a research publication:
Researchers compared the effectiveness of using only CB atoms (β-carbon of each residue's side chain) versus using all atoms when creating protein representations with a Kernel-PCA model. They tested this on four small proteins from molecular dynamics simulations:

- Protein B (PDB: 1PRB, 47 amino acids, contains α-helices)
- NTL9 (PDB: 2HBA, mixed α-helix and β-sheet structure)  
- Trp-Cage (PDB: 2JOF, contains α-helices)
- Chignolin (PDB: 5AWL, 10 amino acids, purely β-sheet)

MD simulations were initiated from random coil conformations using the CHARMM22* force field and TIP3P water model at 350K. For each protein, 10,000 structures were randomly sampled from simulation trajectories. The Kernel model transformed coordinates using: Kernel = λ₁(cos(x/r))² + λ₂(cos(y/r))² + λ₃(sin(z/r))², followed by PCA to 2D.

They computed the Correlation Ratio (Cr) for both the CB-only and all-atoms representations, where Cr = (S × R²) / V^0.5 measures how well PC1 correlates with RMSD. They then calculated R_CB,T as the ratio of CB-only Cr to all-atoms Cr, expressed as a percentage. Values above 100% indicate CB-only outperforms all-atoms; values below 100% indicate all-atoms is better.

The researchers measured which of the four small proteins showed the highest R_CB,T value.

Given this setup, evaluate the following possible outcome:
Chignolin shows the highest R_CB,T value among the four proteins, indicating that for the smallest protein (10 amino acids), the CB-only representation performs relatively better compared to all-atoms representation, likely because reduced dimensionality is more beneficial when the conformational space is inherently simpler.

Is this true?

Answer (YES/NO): NO